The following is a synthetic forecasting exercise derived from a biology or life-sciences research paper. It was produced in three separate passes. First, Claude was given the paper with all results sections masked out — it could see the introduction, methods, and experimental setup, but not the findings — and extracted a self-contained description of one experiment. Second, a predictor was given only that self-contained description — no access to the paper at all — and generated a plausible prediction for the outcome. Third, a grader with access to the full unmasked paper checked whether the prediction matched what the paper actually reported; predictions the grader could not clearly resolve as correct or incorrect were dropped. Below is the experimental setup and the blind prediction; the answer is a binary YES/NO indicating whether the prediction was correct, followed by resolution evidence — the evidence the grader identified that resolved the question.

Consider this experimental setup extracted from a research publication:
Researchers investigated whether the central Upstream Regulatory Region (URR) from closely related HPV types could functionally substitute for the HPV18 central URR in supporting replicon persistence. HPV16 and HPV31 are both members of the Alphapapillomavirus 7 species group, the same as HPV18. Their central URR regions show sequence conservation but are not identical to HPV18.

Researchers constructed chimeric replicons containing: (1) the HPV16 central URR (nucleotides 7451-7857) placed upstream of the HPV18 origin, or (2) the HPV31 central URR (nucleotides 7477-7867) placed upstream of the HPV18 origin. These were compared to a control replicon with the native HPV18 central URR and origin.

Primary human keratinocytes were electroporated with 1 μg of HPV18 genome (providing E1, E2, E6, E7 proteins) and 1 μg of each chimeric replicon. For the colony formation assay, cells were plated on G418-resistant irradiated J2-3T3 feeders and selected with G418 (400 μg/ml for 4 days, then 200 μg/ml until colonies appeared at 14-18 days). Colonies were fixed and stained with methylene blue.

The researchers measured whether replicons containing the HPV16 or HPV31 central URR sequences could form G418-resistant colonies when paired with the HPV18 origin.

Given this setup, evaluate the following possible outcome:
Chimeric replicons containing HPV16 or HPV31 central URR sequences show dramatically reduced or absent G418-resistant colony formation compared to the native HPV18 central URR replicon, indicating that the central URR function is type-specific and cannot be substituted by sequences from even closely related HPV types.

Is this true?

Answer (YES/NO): NO